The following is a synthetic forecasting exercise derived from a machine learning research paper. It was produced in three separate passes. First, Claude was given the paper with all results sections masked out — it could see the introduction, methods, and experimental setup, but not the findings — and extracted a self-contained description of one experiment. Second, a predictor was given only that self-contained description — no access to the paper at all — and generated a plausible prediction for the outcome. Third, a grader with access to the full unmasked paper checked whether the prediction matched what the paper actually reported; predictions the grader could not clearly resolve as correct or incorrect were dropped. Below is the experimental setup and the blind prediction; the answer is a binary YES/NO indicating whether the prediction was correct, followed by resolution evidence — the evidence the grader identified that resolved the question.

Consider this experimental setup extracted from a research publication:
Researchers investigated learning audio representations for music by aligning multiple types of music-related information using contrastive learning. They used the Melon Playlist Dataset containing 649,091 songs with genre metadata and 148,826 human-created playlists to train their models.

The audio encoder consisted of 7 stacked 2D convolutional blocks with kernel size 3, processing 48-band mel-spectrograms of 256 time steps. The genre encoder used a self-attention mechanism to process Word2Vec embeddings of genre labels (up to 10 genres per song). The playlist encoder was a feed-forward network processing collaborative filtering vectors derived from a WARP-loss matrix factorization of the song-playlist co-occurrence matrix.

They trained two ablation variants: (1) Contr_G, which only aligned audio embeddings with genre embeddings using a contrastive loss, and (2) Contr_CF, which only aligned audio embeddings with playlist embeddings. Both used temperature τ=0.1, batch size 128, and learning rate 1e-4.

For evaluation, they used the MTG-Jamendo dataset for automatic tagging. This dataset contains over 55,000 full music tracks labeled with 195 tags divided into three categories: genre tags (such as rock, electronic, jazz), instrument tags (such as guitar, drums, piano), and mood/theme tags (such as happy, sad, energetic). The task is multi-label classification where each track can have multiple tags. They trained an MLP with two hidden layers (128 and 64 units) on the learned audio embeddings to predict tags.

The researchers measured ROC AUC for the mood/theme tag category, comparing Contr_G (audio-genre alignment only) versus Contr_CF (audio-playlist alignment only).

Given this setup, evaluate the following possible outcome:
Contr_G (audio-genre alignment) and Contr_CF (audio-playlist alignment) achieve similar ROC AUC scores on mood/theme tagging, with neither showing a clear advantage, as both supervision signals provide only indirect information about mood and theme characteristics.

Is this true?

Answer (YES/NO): YES